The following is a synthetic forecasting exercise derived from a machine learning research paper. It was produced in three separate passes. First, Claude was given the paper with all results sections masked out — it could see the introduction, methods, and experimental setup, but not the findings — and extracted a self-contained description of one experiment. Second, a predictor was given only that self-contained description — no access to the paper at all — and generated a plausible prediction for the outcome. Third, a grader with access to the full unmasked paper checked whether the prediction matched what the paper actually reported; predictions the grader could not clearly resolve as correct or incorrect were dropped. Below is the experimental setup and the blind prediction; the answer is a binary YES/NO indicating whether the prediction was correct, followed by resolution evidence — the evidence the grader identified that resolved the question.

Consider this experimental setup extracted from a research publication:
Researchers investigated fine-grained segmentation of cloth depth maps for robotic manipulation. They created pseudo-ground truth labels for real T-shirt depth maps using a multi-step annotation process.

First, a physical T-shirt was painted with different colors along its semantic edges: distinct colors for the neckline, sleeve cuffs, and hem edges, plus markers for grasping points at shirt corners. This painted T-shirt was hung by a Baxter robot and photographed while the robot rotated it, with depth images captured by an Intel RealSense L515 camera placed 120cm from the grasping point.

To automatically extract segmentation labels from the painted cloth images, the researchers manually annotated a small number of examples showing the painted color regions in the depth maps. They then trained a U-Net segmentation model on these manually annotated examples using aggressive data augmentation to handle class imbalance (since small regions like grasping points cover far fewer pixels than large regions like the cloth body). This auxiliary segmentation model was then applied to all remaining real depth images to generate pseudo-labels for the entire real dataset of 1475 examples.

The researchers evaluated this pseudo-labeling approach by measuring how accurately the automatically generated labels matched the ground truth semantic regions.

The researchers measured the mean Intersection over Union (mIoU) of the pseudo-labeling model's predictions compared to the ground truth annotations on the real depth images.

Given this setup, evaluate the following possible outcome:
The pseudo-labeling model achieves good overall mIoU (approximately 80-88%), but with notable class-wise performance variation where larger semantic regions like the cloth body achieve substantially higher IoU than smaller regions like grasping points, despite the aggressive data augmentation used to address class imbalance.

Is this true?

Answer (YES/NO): NO